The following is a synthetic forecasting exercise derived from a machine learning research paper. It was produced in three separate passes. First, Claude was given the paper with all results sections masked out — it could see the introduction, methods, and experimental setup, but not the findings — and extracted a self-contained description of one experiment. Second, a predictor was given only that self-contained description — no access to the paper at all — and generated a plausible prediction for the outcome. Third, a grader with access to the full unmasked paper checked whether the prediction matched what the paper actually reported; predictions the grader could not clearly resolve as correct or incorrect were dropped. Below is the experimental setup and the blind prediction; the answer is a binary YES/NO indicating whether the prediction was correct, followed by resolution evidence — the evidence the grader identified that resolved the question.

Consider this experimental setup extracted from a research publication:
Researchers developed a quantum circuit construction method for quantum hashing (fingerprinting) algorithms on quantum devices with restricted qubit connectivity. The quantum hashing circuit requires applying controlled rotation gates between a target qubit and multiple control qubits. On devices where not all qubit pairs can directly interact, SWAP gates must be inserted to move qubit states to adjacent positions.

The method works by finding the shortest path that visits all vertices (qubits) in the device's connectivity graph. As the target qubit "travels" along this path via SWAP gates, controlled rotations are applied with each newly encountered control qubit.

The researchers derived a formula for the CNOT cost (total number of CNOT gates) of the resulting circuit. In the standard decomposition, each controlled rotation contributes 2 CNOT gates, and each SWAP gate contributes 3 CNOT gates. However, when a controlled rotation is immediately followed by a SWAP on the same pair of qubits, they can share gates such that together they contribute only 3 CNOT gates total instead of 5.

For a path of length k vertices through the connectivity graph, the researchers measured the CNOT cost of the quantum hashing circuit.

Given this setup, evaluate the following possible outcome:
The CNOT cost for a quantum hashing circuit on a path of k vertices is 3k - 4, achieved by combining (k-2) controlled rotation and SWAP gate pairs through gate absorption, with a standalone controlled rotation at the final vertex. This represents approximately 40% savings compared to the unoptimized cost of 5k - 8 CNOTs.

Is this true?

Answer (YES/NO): NO